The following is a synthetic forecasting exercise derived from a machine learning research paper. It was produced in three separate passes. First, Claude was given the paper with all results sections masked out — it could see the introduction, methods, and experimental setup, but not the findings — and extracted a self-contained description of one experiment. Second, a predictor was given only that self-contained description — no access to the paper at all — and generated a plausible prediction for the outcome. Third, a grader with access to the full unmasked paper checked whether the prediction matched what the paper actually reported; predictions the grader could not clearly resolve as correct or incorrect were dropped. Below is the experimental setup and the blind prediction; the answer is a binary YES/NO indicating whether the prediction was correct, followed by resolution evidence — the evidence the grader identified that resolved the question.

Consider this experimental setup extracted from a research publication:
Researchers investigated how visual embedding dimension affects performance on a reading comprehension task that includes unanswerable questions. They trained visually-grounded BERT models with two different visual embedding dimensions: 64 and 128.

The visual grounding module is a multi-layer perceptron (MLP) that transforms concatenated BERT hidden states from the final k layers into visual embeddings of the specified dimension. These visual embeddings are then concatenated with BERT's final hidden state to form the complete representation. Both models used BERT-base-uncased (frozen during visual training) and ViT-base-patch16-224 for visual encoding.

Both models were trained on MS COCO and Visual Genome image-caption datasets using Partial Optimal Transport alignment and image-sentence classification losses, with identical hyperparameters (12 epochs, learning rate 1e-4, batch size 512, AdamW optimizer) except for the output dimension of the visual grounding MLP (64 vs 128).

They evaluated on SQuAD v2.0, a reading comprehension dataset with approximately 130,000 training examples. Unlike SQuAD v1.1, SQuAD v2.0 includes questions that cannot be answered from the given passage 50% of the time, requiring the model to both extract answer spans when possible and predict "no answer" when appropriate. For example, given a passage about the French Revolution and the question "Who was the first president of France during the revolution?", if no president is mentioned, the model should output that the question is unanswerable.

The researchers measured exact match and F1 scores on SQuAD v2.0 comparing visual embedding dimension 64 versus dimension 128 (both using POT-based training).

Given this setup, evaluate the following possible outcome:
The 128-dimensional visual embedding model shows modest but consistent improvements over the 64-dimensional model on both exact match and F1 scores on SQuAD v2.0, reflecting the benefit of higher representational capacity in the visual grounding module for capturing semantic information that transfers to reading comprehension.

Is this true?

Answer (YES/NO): NO